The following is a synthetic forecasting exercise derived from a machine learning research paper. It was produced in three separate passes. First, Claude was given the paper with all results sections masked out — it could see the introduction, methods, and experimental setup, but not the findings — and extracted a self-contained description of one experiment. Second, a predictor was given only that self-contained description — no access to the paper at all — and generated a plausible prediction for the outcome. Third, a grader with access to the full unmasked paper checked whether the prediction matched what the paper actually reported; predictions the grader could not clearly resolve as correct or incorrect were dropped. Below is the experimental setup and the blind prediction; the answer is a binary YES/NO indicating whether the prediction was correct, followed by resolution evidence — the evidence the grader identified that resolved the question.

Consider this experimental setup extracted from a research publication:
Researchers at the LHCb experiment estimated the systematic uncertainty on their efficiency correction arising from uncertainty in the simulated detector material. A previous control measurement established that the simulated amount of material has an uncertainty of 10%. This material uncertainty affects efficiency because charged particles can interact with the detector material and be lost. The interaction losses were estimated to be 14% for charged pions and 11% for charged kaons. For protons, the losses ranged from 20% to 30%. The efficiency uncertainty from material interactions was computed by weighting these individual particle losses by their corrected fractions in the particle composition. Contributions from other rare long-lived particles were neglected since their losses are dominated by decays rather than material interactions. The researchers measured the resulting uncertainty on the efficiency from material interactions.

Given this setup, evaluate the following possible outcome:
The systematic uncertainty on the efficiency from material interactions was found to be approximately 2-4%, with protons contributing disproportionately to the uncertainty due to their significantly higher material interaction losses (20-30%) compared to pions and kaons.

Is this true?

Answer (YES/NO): NO